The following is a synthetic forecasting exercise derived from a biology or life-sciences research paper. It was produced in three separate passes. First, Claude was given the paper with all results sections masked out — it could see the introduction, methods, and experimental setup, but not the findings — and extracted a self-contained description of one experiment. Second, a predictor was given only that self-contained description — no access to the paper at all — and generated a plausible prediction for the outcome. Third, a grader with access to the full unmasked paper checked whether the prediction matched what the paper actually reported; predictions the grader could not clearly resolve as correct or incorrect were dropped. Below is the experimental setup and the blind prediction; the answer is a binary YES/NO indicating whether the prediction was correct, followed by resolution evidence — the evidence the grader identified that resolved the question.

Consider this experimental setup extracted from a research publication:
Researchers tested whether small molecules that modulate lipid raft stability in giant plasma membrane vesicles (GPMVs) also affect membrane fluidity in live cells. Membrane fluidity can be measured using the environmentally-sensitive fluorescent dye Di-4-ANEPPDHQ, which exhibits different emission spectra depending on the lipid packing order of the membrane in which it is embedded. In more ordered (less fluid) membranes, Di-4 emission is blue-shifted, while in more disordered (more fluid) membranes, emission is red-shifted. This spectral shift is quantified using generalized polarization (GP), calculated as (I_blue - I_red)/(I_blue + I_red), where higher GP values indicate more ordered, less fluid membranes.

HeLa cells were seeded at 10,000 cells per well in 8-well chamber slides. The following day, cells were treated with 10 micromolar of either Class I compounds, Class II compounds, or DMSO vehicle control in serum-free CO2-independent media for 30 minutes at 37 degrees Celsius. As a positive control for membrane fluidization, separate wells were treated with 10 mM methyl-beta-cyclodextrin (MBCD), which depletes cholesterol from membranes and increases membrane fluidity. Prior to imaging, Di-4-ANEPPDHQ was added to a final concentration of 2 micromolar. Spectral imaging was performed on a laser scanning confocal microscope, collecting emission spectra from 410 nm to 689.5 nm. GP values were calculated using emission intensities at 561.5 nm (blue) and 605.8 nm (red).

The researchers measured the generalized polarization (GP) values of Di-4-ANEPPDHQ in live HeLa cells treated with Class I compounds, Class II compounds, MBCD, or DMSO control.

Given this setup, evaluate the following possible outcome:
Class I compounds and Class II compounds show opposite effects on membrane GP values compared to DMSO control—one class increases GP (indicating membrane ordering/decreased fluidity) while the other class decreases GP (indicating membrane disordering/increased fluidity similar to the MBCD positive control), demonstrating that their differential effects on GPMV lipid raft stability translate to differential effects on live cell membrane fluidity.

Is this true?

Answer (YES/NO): NO